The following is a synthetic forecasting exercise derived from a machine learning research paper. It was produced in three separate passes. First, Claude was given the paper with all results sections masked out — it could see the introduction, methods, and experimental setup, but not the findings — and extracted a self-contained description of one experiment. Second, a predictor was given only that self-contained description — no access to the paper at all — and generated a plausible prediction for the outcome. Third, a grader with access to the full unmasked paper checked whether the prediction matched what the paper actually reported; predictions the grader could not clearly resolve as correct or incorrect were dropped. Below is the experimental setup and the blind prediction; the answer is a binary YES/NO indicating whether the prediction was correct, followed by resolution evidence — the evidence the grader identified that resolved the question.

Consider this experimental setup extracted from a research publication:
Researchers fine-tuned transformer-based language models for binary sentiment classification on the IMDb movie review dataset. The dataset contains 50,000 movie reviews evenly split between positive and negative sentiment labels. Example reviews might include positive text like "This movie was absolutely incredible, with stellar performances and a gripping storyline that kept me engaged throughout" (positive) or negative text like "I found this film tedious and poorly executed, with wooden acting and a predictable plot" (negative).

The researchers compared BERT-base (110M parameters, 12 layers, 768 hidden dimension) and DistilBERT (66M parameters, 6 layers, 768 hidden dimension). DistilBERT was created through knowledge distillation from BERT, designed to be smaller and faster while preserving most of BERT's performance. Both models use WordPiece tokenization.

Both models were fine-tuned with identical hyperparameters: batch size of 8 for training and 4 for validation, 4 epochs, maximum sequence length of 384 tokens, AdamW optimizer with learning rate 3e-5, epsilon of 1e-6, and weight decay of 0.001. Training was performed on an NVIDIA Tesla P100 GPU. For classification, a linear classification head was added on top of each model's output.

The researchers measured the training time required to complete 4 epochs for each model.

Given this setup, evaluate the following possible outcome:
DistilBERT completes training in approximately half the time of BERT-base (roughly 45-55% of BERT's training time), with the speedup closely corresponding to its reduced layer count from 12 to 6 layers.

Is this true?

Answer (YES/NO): YES